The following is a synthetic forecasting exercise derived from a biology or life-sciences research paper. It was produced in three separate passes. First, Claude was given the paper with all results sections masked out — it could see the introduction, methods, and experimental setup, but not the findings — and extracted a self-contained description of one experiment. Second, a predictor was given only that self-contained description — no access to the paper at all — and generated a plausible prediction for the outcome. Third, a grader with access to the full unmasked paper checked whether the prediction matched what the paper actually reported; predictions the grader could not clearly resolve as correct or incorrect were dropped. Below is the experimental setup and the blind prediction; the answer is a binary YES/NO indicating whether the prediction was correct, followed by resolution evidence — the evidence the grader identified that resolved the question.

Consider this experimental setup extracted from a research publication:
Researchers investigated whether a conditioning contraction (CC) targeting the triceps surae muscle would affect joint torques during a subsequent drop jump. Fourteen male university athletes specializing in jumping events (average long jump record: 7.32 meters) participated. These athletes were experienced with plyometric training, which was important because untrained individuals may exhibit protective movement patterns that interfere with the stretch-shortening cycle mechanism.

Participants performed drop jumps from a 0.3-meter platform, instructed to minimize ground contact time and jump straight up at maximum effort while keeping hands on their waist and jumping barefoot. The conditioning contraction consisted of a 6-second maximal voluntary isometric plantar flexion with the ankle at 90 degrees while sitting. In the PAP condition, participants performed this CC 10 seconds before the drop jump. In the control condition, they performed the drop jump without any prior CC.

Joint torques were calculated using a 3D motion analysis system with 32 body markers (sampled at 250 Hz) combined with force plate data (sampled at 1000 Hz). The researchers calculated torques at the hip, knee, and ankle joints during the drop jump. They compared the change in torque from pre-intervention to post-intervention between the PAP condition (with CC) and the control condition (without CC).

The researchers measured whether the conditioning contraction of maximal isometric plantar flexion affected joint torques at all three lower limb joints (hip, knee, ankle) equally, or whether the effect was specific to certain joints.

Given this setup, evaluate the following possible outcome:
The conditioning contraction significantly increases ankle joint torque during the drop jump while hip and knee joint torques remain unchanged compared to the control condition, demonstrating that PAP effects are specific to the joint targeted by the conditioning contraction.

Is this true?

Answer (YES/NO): YES